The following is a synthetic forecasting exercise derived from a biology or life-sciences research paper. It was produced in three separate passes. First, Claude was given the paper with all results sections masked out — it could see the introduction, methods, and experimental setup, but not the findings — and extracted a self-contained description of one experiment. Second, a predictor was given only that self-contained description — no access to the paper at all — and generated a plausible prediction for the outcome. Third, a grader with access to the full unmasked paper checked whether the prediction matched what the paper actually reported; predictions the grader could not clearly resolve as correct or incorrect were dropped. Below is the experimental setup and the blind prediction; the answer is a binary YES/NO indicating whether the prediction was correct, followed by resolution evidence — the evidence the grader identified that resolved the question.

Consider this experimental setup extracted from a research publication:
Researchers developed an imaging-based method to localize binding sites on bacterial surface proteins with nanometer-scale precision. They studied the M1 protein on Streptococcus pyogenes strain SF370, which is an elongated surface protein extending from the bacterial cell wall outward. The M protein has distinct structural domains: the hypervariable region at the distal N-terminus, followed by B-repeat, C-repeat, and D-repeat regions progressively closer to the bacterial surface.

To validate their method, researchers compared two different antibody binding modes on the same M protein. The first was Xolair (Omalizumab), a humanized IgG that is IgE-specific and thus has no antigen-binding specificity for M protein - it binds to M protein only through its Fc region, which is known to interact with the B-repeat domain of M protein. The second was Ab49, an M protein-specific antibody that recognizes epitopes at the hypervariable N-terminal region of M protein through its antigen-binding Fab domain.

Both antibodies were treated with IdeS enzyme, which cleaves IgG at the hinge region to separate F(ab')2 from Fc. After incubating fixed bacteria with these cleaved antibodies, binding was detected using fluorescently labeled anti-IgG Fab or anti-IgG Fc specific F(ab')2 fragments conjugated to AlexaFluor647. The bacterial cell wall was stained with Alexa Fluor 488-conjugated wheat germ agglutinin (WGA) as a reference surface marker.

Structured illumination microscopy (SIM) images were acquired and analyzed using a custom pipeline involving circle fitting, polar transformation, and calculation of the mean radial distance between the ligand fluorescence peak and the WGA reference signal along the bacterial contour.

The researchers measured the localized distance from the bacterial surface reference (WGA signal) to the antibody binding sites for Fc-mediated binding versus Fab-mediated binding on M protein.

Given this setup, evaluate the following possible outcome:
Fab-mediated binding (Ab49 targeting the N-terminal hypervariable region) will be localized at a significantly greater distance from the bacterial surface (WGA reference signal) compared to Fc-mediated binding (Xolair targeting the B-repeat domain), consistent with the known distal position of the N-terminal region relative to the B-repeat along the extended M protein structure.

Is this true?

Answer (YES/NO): NO